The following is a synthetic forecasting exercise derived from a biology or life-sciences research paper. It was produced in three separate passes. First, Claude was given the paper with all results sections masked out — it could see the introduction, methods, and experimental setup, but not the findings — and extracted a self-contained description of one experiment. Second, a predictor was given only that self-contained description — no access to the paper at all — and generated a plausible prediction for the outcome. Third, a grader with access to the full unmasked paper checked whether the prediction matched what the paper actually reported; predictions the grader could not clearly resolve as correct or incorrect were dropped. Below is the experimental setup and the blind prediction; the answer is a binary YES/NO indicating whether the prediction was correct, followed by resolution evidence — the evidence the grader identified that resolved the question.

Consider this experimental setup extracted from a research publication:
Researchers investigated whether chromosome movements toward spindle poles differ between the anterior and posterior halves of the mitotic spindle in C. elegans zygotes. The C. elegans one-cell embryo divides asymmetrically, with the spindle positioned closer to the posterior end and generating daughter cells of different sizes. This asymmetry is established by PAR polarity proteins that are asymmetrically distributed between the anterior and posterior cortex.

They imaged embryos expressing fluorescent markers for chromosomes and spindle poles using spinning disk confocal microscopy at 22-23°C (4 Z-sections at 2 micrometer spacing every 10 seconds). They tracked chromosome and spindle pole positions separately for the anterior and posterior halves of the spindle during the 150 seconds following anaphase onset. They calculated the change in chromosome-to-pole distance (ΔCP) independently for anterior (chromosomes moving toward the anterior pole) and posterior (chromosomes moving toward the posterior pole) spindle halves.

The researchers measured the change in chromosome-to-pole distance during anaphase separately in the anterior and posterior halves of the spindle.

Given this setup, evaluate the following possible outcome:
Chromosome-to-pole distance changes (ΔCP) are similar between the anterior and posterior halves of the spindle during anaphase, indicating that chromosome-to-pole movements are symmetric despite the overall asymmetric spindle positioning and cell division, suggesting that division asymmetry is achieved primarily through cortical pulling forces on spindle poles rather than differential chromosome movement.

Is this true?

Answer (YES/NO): NO